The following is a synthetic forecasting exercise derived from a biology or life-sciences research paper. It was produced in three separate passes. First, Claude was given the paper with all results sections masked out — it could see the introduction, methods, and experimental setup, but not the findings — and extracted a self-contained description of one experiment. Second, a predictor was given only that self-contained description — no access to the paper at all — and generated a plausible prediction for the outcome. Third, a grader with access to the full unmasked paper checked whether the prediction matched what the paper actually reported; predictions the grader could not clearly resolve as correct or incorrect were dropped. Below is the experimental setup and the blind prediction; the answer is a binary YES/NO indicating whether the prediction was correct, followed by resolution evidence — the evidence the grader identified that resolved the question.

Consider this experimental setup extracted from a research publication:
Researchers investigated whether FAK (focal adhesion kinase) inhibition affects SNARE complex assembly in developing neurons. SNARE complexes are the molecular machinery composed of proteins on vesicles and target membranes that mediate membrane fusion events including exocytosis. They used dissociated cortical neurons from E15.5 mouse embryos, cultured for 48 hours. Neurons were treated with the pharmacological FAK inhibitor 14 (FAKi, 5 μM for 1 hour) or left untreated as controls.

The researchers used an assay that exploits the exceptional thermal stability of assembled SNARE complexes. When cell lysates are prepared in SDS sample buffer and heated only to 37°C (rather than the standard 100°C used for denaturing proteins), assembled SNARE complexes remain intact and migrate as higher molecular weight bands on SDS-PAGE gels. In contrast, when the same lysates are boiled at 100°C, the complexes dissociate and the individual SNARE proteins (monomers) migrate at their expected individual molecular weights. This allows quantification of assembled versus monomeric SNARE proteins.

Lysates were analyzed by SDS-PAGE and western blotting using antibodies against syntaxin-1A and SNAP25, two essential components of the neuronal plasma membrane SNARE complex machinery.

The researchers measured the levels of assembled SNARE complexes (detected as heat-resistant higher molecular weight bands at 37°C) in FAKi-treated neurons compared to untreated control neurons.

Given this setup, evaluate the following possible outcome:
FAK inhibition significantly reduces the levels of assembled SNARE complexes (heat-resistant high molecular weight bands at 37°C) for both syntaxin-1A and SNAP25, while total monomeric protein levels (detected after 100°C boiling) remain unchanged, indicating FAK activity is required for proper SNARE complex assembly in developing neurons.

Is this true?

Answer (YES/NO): NO